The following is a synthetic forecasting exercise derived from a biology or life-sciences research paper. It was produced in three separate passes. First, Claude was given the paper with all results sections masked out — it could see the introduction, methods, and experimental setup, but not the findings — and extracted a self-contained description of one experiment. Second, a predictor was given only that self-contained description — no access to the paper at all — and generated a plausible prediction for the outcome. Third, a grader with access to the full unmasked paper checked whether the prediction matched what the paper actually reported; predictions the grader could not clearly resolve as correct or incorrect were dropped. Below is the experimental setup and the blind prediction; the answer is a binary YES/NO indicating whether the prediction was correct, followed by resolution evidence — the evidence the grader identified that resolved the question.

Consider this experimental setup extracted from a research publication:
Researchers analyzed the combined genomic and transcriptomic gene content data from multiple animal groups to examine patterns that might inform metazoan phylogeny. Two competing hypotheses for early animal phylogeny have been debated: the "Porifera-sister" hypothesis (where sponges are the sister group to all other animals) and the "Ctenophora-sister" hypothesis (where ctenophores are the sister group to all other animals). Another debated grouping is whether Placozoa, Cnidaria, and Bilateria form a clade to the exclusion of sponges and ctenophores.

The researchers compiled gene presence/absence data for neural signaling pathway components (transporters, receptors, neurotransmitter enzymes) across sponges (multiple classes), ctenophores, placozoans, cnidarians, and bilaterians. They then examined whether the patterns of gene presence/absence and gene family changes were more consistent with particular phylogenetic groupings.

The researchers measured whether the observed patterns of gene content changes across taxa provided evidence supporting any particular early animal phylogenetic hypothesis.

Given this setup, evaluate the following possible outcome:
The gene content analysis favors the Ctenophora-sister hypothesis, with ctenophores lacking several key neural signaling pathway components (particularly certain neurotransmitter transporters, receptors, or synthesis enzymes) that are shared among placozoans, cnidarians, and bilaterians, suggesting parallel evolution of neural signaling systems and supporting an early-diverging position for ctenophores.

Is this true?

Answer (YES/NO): NO